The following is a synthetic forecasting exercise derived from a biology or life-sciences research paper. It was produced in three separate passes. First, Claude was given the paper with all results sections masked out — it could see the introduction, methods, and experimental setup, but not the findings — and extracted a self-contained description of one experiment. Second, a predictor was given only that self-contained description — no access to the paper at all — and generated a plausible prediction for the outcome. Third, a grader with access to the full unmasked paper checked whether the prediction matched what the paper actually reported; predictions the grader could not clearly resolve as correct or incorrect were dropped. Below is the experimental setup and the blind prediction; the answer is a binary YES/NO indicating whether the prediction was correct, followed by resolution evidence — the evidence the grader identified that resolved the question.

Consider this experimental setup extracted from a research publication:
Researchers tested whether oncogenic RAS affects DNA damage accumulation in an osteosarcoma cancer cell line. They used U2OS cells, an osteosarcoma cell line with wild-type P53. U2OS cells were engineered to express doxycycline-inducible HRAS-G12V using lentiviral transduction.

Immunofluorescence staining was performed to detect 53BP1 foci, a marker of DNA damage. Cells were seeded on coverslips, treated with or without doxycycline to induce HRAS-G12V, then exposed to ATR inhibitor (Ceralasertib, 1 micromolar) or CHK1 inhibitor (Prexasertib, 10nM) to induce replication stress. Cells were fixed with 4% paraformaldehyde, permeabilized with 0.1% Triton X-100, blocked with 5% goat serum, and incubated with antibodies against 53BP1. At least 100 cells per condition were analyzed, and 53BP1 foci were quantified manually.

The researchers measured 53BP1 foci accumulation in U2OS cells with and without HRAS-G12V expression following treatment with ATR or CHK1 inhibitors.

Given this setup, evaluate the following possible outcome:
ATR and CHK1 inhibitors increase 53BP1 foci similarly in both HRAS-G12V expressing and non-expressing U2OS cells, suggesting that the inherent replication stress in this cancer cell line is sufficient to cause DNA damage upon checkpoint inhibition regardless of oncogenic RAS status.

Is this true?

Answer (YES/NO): NO